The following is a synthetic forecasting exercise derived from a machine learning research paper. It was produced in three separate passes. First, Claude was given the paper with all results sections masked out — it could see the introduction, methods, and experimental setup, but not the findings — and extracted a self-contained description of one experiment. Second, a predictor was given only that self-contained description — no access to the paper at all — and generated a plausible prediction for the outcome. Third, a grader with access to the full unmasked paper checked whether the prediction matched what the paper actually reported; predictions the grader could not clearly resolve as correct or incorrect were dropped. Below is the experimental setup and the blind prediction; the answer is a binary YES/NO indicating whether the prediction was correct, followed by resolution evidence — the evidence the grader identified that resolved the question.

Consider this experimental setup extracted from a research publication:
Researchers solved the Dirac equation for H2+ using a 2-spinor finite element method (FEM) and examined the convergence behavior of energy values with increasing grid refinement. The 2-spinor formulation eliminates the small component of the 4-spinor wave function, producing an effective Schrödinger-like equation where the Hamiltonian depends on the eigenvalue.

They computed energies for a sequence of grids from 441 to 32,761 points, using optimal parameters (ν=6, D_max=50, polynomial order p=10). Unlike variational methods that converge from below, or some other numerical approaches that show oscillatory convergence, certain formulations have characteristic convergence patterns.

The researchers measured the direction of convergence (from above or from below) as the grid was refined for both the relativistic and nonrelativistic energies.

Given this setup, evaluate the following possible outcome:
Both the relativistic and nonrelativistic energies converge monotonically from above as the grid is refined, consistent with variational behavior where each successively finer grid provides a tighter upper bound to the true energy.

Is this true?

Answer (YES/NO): YES